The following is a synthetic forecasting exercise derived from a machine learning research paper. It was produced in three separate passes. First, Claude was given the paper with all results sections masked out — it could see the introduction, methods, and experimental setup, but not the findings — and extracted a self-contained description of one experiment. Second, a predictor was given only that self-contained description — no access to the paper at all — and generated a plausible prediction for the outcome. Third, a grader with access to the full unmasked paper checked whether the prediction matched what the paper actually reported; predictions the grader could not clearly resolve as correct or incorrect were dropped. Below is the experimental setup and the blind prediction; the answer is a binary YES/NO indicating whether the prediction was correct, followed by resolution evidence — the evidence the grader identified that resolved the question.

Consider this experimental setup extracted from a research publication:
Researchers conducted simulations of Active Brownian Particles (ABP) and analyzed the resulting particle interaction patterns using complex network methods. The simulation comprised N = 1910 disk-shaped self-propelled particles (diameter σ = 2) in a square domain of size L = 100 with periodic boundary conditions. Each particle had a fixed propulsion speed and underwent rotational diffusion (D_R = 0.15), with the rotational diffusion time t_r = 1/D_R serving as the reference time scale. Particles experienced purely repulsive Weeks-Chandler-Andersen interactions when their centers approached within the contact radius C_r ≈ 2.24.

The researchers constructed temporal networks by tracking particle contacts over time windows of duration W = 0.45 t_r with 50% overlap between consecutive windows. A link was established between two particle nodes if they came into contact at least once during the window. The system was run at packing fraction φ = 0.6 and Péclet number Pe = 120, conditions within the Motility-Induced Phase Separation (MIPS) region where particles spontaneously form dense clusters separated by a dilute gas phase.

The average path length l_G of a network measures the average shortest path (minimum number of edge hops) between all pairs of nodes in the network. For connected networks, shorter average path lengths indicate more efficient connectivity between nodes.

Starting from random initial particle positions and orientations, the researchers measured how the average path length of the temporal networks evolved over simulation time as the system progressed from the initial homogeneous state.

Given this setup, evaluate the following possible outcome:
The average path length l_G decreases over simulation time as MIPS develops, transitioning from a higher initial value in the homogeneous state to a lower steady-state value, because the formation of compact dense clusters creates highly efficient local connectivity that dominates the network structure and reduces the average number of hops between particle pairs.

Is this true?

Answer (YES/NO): NO